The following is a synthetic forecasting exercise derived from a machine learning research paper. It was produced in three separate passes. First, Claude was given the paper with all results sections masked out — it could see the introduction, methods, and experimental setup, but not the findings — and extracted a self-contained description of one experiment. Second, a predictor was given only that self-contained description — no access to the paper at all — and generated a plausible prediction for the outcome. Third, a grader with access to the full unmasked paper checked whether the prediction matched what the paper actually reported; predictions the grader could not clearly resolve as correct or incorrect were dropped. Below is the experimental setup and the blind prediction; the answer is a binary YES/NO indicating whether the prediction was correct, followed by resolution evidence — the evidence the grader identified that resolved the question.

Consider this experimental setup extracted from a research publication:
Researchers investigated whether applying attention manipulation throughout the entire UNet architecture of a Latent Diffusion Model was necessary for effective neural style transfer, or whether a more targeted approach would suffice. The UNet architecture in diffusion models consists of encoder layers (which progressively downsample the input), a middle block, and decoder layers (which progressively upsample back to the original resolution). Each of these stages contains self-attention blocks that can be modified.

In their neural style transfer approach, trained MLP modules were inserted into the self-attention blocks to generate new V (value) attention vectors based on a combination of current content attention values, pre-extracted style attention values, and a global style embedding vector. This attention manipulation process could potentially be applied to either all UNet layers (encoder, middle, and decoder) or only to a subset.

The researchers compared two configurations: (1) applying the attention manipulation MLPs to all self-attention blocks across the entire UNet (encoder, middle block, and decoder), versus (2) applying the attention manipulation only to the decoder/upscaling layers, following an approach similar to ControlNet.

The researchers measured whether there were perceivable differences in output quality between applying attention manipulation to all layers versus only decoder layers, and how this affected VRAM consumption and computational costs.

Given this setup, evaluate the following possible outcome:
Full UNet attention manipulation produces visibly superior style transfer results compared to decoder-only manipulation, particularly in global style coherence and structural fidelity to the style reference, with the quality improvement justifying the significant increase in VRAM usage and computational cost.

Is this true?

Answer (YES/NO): NO